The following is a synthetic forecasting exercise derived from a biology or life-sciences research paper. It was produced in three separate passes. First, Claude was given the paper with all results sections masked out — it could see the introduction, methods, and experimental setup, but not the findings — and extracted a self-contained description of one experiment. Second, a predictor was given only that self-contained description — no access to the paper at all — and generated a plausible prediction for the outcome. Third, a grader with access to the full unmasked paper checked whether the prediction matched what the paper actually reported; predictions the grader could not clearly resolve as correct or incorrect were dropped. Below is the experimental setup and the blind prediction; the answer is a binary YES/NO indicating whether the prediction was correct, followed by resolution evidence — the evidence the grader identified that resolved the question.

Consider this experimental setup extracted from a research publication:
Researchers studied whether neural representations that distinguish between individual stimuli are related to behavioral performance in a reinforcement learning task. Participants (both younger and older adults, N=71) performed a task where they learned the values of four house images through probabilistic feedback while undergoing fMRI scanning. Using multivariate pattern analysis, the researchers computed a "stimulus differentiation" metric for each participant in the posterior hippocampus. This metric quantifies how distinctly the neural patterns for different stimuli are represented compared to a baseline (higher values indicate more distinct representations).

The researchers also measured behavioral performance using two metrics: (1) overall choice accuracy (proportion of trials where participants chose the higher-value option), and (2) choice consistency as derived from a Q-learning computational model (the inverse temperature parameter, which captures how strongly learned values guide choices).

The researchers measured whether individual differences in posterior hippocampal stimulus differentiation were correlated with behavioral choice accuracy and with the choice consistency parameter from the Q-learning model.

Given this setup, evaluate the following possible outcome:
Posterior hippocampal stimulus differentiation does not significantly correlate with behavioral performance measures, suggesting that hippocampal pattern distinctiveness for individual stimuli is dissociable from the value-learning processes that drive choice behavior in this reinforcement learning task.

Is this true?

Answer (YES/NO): NO